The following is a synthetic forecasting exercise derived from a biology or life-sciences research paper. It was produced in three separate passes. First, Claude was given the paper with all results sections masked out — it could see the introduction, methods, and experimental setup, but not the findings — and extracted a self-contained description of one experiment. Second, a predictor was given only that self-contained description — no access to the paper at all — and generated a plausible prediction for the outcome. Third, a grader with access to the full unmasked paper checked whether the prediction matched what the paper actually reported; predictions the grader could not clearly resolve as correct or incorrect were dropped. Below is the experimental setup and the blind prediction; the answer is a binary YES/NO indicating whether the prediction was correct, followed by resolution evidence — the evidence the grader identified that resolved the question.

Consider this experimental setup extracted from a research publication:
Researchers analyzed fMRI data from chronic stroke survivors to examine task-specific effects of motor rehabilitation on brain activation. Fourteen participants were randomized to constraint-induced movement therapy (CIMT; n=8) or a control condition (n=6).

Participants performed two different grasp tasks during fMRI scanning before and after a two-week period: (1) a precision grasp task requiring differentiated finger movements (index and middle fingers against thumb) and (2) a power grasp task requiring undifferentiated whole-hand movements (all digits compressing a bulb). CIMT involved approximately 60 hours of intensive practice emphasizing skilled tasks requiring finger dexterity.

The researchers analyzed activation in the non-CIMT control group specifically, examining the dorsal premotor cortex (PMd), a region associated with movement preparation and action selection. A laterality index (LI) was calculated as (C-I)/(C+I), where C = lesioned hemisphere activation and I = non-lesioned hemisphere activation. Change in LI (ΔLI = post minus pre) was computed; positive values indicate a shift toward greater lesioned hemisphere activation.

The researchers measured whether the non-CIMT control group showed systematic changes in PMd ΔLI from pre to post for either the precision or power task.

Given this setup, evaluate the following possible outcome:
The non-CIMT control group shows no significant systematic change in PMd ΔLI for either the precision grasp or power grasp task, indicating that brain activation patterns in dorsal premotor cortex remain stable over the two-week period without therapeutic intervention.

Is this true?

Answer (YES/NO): NO